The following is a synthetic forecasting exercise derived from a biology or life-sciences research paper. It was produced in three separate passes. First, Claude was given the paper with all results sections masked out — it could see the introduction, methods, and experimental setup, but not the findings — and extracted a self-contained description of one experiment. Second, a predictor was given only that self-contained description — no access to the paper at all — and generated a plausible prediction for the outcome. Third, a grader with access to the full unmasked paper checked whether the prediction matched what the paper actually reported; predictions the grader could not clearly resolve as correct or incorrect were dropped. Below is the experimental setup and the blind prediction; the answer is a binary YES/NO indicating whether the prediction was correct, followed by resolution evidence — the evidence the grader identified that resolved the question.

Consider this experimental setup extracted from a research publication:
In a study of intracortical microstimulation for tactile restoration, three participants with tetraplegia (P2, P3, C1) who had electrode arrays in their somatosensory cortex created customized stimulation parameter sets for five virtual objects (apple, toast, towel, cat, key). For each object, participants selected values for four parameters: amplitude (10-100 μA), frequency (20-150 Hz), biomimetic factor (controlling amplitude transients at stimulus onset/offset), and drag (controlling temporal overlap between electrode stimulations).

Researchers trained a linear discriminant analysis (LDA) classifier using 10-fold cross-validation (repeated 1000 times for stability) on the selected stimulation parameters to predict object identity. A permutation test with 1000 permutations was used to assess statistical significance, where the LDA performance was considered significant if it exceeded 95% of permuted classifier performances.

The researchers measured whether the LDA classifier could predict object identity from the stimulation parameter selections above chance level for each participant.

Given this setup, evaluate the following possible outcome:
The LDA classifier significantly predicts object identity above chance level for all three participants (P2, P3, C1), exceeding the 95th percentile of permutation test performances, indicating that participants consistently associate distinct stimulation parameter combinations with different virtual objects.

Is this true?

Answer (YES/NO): NO